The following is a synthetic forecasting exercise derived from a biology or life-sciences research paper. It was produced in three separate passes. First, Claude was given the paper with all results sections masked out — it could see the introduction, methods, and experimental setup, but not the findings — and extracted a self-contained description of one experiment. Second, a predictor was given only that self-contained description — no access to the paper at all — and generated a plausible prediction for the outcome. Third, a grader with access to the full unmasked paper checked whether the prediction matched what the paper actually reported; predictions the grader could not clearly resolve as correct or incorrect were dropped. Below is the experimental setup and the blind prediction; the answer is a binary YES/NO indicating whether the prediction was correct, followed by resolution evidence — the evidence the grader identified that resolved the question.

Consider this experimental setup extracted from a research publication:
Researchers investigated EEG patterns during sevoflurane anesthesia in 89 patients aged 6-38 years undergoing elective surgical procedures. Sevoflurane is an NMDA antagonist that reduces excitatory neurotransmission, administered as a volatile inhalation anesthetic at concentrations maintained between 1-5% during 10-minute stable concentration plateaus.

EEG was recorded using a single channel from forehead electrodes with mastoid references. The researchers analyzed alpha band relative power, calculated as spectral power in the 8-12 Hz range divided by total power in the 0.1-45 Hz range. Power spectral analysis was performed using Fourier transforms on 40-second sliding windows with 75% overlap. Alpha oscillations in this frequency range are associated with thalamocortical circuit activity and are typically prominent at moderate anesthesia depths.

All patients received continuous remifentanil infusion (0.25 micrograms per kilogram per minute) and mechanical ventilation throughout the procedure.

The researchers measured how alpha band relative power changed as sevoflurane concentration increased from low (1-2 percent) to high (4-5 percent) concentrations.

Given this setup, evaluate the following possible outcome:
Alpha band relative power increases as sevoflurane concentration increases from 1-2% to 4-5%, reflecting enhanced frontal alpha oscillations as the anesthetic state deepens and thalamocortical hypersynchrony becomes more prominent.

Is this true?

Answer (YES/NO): NO